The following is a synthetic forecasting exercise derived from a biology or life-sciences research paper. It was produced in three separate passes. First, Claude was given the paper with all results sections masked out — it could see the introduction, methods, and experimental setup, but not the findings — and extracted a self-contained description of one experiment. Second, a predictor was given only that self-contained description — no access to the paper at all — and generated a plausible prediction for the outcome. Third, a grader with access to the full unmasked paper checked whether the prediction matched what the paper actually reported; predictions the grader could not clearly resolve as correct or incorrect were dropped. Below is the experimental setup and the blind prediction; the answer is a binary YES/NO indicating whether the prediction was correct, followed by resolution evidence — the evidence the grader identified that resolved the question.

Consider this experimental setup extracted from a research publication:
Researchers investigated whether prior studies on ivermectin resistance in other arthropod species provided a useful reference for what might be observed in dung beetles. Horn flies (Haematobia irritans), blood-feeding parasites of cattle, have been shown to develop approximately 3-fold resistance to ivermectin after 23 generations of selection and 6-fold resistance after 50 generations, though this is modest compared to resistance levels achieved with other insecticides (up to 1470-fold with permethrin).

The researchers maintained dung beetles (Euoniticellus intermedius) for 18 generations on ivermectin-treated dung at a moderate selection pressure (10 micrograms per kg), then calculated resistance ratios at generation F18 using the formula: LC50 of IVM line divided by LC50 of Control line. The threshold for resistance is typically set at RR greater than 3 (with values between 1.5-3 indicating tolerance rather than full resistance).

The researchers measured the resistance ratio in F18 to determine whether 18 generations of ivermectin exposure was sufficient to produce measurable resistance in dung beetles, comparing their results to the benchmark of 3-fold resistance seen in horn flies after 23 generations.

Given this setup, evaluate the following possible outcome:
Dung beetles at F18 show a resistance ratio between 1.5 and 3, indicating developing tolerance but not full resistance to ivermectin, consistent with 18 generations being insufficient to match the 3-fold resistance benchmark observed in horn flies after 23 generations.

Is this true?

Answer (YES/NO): NO